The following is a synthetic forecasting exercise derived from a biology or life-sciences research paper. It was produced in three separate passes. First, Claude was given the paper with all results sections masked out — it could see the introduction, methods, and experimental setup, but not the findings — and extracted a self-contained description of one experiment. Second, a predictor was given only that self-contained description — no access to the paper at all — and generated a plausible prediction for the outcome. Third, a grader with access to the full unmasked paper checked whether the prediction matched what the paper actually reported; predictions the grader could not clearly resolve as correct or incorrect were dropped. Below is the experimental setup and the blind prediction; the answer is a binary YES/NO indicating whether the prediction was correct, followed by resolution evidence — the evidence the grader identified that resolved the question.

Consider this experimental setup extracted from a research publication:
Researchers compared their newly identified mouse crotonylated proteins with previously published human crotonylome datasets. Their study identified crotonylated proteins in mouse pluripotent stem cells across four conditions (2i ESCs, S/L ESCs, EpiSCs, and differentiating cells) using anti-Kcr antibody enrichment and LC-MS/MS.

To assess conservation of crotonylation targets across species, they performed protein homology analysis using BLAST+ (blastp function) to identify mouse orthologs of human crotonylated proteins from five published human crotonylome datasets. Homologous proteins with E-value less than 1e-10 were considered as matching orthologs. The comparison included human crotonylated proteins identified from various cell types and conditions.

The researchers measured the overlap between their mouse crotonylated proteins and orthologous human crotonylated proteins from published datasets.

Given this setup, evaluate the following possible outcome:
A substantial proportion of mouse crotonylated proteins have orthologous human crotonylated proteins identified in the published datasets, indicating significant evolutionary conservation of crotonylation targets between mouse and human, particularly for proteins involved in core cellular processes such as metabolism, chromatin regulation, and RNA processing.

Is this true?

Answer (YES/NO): YES